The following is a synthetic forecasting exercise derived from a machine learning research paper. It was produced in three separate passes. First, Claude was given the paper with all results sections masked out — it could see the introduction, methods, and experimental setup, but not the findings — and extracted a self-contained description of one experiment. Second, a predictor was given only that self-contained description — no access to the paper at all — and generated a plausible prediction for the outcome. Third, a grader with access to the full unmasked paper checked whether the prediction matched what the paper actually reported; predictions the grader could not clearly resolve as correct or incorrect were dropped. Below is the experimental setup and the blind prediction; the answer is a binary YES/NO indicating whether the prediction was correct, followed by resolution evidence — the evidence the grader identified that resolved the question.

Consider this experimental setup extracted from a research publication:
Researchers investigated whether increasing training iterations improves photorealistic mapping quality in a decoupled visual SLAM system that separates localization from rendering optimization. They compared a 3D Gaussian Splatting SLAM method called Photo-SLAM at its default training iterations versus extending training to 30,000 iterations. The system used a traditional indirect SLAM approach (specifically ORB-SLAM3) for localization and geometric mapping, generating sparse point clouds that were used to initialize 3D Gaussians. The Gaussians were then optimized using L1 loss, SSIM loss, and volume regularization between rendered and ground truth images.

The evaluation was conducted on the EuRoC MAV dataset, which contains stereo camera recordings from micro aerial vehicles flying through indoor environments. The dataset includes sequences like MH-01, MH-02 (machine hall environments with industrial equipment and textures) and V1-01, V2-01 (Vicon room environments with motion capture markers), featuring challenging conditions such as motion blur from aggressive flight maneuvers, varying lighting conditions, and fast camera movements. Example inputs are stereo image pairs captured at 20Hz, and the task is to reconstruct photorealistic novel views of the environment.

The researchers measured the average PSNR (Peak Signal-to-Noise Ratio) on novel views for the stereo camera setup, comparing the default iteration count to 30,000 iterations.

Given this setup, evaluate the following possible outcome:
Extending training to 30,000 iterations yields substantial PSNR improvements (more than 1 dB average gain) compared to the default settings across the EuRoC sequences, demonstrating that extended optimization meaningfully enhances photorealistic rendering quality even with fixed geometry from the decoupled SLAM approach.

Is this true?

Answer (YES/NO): NO